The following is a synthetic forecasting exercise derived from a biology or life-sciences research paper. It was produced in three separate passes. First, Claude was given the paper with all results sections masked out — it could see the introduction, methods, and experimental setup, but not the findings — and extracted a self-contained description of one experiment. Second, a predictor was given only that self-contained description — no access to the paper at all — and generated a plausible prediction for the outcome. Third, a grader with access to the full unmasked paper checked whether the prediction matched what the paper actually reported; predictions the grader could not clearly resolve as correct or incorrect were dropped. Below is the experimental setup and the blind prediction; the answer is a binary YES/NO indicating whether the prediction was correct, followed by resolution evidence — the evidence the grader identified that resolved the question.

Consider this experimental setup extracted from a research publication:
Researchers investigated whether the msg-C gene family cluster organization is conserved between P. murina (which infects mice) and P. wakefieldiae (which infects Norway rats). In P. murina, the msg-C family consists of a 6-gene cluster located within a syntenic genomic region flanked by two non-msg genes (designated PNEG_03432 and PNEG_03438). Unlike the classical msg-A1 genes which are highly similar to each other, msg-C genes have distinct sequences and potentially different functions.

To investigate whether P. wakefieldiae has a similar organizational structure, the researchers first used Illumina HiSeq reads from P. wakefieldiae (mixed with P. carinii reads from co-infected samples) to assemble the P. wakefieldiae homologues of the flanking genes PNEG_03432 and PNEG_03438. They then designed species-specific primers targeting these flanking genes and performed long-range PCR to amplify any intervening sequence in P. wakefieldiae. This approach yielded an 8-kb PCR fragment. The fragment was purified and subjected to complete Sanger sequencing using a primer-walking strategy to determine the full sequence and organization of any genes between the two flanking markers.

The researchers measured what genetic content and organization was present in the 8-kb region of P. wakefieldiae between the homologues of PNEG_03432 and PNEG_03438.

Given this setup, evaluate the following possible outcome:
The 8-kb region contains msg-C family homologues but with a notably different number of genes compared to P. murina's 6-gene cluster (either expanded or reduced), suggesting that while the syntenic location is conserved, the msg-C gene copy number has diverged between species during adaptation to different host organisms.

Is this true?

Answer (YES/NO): YES